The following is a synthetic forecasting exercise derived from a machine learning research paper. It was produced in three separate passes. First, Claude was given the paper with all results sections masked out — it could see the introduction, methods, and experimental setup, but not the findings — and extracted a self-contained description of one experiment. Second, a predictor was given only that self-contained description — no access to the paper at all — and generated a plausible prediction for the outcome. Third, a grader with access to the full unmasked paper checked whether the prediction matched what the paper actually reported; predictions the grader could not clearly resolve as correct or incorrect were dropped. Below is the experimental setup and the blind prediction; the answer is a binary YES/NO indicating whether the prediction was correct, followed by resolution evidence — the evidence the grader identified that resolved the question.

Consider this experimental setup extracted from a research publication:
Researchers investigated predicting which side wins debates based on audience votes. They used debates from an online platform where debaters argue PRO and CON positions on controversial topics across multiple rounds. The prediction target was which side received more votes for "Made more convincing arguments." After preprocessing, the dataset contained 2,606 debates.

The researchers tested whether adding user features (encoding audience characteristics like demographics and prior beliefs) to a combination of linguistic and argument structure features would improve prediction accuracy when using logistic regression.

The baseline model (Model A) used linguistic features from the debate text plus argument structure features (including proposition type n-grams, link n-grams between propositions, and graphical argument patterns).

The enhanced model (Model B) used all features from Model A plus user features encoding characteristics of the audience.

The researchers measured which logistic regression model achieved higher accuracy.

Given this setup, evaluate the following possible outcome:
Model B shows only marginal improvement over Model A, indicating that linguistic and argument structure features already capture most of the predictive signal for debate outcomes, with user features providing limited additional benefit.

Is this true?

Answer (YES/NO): NO